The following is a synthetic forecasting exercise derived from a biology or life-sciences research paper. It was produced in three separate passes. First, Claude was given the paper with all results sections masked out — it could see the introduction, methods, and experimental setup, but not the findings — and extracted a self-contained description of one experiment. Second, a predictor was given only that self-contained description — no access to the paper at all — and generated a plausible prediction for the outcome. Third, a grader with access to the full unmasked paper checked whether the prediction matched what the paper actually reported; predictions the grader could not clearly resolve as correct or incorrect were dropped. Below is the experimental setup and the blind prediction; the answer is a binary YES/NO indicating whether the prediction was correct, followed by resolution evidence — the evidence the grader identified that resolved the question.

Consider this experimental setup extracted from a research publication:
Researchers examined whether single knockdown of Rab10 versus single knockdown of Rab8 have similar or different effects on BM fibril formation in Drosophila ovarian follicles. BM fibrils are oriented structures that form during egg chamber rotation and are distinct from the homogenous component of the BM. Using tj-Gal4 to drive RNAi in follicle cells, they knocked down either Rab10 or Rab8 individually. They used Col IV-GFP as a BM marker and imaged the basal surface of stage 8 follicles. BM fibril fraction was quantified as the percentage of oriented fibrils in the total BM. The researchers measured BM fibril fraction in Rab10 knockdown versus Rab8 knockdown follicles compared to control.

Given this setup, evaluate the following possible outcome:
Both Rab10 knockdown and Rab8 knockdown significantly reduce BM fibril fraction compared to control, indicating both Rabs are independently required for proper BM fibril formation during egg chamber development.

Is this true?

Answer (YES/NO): NO